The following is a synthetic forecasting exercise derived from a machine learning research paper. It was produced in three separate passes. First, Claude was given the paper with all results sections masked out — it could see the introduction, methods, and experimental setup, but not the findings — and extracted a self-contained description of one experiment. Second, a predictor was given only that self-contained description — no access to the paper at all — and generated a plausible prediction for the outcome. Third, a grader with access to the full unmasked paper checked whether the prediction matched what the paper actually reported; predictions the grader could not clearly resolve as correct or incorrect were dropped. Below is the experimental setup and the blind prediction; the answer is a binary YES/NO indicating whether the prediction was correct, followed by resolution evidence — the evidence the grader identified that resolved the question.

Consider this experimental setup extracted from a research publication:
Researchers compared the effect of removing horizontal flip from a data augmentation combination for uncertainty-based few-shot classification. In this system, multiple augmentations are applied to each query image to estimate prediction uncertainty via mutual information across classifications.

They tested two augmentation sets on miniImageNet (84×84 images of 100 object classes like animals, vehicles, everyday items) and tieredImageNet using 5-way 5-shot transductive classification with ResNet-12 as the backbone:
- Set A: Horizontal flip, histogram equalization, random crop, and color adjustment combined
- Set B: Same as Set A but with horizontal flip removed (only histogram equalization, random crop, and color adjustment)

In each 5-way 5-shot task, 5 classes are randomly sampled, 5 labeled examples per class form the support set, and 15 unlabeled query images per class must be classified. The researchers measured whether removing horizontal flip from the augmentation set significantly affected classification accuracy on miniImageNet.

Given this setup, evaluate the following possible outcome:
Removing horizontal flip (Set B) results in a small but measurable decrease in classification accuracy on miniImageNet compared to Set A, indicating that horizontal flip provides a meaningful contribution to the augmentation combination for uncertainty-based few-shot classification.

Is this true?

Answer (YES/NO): YES